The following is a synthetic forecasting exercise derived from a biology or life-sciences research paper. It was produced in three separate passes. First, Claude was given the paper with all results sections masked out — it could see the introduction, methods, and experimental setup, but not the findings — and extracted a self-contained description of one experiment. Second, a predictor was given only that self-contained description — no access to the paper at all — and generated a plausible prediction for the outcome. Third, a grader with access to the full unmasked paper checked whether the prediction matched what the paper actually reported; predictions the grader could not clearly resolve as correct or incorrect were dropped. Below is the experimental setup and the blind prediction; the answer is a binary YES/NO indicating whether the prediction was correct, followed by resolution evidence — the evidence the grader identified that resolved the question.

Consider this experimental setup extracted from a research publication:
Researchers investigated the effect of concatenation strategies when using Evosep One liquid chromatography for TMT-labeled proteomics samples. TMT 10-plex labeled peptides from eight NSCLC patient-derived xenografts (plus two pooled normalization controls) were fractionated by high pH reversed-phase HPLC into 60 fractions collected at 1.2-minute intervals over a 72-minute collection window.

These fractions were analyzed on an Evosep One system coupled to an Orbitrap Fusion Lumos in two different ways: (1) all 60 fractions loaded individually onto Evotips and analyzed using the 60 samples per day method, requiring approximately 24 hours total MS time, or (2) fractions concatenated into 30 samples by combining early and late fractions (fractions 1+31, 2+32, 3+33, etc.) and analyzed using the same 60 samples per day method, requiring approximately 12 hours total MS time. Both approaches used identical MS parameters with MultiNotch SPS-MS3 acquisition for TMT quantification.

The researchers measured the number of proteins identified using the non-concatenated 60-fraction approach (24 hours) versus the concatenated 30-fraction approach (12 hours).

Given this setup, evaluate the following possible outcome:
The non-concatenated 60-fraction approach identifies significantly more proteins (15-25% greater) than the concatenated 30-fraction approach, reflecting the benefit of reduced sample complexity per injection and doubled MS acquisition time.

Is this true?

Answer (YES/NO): NO